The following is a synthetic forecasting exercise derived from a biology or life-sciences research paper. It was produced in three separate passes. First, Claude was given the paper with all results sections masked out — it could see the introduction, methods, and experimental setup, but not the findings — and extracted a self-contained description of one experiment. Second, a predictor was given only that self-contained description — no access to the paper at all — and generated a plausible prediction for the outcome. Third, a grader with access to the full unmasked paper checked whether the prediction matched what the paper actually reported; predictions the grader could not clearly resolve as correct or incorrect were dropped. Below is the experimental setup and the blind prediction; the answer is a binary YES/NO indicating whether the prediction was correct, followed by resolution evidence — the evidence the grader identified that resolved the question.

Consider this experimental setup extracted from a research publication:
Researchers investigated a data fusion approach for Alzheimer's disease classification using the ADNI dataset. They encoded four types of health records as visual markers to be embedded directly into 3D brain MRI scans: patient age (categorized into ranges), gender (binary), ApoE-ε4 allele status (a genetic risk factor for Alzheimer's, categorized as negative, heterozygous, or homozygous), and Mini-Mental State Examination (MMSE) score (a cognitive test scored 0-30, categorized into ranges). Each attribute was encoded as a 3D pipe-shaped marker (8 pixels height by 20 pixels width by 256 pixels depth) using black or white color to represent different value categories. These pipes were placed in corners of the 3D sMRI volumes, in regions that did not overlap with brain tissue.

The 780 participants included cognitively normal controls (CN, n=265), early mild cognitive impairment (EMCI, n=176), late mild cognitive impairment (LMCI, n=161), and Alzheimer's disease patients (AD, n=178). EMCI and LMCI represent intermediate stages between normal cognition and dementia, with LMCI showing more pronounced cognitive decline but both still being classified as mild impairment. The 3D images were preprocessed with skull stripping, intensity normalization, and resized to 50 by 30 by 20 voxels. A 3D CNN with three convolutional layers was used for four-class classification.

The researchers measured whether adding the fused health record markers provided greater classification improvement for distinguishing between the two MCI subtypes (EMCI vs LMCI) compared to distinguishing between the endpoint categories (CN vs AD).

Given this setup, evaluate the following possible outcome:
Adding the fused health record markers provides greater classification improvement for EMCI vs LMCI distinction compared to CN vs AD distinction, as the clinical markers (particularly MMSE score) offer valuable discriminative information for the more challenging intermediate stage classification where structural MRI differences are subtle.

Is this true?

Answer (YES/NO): YES